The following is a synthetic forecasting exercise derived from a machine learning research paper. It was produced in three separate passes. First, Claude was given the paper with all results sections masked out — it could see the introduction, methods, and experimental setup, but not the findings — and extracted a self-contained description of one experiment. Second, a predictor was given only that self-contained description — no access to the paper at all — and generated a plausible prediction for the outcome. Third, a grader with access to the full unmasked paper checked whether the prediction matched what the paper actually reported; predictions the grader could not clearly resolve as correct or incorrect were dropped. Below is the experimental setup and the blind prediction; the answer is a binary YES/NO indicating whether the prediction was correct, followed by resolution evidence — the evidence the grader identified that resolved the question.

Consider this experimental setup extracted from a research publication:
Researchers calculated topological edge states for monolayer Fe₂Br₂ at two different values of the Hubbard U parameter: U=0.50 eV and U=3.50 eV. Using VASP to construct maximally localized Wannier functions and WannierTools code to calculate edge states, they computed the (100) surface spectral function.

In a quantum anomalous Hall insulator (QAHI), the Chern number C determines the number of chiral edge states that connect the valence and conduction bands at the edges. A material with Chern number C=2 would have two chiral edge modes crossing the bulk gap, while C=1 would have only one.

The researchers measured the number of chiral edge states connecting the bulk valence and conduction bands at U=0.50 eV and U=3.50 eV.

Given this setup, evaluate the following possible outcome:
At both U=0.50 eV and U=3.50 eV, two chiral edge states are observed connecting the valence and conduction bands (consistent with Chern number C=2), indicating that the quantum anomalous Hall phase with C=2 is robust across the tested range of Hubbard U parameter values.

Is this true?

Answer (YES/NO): YES